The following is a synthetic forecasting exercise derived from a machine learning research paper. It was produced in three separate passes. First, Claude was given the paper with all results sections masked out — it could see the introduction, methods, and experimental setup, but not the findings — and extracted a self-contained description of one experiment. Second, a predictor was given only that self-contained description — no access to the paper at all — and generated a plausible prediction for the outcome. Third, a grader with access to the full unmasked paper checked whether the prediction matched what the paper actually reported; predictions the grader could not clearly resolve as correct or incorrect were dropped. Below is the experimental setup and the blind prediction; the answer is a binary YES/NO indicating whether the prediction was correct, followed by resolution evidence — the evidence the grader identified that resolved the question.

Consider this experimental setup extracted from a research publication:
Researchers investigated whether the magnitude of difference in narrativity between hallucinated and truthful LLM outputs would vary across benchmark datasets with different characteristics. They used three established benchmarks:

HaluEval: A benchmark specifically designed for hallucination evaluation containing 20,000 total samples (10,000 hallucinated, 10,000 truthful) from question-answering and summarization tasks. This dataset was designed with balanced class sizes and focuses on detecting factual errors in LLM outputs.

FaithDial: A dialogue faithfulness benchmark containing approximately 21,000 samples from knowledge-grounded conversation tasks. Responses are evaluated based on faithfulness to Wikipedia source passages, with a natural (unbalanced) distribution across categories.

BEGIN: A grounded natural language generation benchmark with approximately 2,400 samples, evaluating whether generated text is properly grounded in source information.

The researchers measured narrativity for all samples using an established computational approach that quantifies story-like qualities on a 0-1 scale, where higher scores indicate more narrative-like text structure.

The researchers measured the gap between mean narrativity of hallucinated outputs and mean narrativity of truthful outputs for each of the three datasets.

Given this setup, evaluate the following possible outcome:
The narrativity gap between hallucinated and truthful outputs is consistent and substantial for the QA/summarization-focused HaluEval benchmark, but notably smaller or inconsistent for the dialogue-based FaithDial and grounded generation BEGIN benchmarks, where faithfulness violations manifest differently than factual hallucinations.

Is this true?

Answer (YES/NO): NO